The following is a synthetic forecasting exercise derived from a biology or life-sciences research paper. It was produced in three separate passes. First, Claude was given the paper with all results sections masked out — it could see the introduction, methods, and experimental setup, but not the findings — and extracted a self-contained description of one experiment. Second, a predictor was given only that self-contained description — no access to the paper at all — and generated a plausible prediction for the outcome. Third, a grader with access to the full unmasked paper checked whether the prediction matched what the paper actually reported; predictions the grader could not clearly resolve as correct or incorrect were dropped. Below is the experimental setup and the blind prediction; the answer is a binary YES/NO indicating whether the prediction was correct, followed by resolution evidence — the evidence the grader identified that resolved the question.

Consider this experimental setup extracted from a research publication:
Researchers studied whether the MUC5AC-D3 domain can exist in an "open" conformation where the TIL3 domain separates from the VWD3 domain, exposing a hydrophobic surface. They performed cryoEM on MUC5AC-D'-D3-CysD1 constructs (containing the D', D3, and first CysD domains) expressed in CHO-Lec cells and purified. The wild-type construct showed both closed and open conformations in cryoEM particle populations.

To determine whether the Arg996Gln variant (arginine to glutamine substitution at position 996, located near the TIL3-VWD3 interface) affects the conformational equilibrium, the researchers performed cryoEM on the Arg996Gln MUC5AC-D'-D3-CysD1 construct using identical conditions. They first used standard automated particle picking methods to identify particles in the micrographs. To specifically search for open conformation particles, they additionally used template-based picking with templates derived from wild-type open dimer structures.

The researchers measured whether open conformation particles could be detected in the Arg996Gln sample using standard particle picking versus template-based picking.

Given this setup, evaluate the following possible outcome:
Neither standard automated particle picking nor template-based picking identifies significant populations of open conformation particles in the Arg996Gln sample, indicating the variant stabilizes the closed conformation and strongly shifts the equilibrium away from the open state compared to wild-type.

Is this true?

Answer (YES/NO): NO